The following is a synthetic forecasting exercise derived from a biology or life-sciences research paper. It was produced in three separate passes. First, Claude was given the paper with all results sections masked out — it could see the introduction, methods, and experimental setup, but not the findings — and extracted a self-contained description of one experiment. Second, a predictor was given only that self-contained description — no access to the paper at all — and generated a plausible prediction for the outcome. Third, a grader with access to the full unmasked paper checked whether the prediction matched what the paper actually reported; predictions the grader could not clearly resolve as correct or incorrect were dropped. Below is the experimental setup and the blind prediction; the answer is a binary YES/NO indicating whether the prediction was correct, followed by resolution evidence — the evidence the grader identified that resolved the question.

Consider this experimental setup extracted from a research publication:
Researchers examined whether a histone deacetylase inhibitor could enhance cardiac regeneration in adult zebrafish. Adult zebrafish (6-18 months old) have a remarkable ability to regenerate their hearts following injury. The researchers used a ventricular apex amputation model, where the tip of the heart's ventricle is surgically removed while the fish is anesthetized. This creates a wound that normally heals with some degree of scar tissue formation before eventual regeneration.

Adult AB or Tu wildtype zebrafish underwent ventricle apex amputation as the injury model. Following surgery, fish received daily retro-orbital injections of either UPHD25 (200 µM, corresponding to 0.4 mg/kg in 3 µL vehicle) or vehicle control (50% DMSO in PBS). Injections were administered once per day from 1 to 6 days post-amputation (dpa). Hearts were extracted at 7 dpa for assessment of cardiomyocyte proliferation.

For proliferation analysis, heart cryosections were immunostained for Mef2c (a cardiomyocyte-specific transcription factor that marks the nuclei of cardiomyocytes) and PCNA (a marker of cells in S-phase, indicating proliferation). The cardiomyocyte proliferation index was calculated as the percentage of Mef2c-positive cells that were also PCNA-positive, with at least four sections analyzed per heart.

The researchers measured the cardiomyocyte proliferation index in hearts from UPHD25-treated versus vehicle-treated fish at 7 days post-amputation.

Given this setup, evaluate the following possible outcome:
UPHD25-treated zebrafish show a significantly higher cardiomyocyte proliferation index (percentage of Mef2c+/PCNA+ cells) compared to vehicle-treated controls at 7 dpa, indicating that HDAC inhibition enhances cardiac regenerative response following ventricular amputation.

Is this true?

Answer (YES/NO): YES